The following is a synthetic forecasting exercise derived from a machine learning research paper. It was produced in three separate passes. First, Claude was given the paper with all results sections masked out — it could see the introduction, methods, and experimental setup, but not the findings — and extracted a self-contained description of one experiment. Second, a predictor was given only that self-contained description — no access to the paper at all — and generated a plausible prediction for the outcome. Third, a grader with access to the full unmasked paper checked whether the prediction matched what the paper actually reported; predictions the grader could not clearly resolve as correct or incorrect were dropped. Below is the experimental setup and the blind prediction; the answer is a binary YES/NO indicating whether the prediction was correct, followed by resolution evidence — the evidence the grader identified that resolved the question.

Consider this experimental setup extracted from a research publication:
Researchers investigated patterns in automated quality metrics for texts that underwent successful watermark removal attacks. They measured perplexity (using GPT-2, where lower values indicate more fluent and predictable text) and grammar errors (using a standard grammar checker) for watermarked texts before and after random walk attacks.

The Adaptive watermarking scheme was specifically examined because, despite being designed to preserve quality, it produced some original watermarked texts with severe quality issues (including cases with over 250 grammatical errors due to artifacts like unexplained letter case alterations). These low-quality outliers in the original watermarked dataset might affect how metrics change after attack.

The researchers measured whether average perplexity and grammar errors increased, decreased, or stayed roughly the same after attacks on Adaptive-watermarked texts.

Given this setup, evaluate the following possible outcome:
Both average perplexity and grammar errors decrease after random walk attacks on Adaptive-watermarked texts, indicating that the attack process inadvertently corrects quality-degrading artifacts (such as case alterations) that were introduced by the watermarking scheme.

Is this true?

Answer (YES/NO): YES